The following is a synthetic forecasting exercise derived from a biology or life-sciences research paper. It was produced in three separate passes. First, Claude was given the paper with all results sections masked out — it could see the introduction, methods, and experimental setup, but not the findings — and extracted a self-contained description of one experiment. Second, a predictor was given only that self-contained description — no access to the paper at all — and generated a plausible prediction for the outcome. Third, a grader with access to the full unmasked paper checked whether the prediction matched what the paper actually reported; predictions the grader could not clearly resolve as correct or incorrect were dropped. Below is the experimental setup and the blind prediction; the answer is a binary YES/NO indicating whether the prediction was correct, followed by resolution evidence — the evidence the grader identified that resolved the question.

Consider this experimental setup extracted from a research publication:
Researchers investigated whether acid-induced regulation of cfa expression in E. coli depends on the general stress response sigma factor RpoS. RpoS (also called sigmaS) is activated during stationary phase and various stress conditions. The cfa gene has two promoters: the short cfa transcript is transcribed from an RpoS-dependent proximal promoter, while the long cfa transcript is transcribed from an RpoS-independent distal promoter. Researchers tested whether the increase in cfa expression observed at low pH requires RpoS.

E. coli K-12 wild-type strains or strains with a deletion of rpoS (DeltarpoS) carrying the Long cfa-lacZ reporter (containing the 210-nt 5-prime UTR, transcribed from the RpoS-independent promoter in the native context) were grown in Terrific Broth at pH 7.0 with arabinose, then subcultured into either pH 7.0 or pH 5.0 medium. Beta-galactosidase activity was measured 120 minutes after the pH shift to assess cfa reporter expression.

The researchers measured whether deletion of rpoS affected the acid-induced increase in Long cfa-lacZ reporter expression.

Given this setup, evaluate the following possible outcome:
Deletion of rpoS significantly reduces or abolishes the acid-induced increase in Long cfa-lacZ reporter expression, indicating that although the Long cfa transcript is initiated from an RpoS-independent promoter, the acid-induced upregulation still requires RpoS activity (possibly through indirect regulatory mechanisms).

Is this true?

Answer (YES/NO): NO